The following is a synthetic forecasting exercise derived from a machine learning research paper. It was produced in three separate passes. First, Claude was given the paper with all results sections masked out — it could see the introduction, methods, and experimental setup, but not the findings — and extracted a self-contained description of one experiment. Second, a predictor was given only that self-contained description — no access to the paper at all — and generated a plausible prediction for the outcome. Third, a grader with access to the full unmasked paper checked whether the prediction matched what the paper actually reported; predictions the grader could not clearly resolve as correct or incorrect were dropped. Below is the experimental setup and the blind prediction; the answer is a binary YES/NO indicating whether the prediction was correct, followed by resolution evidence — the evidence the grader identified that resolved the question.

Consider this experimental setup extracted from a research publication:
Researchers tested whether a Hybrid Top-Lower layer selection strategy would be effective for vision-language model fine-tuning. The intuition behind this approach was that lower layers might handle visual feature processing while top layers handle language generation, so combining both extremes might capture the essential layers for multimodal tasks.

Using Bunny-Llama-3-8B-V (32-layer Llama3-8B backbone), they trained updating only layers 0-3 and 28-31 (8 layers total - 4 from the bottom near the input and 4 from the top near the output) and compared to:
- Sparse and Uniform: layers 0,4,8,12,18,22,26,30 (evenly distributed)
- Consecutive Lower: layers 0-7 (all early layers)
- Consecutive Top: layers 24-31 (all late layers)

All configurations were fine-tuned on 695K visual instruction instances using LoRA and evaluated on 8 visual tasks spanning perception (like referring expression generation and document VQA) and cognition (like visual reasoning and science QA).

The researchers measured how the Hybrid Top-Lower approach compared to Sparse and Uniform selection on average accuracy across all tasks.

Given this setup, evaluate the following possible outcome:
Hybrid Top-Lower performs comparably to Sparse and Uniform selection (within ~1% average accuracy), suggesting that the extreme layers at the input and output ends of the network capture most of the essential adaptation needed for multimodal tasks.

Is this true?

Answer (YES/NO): NO